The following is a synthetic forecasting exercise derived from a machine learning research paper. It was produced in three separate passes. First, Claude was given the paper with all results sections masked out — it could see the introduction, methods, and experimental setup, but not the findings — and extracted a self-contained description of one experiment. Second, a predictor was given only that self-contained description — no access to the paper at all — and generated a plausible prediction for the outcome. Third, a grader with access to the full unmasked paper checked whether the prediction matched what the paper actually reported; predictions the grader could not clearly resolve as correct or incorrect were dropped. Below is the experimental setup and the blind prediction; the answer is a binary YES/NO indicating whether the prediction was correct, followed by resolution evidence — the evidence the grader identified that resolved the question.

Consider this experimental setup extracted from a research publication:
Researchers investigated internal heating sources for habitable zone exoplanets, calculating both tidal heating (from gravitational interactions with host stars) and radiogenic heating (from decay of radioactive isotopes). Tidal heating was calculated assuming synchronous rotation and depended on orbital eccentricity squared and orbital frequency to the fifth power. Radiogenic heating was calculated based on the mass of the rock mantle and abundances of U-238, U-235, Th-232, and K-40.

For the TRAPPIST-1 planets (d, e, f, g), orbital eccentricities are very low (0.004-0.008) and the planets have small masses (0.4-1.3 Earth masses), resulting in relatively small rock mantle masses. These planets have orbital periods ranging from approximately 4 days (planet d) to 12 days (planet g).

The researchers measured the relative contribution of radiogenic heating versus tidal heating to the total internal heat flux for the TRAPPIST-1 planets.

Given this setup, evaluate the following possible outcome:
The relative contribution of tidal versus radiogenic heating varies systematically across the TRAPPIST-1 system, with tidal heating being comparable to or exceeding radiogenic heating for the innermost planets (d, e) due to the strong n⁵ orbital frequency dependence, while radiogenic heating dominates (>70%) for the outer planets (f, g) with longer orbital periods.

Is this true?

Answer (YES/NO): YES